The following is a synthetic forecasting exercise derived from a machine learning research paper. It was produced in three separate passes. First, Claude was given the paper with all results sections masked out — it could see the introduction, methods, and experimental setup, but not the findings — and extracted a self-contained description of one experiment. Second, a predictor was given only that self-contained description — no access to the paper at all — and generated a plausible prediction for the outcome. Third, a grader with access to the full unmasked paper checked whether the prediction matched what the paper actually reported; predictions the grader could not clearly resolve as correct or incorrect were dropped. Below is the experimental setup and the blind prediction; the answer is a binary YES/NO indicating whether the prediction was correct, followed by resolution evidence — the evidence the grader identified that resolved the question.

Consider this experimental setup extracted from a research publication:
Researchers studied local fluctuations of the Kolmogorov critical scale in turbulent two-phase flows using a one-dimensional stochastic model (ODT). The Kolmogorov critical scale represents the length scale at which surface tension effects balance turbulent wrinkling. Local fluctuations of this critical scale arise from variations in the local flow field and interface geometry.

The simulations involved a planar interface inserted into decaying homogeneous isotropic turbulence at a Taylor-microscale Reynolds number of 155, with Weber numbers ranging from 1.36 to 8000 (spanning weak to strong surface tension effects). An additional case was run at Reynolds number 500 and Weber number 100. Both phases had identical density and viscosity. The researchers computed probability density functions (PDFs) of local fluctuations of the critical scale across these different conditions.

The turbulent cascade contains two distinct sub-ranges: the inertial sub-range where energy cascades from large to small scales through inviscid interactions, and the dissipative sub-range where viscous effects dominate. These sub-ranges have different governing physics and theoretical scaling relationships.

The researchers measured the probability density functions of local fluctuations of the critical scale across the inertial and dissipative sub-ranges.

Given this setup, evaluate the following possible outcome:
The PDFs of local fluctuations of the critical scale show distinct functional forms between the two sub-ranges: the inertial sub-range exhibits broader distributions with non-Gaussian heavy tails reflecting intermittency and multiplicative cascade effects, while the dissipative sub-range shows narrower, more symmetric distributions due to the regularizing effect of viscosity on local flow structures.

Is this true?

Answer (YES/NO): NO